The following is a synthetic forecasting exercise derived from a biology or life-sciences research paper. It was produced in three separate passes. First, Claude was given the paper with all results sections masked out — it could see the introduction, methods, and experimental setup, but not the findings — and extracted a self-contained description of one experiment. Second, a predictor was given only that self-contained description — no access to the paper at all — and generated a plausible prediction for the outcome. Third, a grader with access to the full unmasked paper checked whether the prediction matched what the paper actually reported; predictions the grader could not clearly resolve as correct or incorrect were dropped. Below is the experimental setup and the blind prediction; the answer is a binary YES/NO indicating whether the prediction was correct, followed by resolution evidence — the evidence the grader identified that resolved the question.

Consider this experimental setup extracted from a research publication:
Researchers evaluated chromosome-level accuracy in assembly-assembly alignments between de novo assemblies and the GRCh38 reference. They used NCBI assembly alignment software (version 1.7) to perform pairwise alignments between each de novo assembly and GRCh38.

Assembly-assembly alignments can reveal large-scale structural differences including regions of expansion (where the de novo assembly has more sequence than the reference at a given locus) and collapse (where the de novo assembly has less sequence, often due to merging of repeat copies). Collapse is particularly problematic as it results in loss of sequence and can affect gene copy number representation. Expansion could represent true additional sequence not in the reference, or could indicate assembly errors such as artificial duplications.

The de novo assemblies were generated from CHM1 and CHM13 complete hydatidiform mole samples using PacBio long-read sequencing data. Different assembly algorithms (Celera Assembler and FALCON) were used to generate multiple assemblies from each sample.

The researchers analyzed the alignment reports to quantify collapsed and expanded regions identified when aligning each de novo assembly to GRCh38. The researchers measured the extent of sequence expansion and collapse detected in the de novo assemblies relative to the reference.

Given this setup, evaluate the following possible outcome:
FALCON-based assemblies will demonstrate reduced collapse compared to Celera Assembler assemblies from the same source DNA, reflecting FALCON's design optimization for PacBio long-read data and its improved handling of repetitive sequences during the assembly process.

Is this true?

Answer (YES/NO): NO